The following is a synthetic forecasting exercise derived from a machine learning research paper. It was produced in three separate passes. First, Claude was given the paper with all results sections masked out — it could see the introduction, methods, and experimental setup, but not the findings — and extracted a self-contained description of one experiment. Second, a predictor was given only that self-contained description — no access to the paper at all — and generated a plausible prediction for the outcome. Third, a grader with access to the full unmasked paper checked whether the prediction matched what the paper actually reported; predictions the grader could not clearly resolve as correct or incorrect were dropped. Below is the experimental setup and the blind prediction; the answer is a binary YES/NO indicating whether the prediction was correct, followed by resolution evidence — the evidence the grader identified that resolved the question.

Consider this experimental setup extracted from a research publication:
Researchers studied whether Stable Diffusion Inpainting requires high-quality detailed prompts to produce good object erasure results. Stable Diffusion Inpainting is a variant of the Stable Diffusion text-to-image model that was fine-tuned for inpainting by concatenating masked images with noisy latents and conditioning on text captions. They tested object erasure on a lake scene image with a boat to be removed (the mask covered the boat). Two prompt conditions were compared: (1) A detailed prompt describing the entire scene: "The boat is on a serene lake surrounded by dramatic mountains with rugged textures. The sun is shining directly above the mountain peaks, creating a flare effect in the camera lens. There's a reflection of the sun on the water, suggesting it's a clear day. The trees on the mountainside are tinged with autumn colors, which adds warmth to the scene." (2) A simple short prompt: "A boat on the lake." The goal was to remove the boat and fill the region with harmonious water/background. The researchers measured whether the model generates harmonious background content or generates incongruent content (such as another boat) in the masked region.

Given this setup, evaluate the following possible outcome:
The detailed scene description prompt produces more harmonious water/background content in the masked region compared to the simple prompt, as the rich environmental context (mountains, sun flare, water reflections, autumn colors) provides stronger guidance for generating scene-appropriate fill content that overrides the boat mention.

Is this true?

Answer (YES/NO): YES